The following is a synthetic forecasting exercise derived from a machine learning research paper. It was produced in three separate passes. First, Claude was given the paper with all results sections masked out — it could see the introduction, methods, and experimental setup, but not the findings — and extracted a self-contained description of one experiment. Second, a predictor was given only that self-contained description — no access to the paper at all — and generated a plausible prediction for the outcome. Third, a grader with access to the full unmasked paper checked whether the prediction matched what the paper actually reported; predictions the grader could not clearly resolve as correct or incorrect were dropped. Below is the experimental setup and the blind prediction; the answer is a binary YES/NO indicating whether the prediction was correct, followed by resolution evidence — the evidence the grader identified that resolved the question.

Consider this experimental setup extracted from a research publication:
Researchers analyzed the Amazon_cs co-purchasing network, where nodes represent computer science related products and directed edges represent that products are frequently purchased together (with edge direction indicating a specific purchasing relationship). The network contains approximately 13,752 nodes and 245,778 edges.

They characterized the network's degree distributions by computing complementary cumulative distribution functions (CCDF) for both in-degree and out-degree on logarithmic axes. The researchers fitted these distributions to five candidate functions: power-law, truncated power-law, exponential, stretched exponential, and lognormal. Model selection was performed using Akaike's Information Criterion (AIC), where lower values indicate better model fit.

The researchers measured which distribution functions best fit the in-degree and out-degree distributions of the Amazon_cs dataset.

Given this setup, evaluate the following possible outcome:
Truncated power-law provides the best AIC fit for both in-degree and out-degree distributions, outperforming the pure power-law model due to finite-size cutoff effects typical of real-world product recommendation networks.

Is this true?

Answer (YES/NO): NO